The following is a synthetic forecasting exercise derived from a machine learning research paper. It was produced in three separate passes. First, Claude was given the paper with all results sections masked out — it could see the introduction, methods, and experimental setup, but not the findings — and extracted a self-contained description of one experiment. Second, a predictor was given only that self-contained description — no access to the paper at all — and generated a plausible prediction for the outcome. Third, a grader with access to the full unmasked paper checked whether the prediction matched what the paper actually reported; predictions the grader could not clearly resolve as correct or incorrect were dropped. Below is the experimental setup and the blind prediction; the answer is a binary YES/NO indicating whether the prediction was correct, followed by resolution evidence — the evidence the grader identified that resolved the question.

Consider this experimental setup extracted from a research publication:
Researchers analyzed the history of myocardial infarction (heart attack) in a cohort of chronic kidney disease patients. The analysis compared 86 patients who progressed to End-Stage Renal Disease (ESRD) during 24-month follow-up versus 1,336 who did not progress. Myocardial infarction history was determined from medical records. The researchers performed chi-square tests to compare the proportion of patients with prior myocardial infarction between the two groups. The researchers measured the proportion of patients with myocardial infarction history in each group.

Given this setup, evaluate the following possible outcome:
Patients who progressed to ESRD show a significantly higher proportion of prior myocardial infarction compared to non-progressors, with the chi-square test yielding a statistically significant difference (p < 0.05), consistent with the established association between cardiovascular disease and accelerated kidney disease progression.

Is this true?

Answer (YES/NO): YES